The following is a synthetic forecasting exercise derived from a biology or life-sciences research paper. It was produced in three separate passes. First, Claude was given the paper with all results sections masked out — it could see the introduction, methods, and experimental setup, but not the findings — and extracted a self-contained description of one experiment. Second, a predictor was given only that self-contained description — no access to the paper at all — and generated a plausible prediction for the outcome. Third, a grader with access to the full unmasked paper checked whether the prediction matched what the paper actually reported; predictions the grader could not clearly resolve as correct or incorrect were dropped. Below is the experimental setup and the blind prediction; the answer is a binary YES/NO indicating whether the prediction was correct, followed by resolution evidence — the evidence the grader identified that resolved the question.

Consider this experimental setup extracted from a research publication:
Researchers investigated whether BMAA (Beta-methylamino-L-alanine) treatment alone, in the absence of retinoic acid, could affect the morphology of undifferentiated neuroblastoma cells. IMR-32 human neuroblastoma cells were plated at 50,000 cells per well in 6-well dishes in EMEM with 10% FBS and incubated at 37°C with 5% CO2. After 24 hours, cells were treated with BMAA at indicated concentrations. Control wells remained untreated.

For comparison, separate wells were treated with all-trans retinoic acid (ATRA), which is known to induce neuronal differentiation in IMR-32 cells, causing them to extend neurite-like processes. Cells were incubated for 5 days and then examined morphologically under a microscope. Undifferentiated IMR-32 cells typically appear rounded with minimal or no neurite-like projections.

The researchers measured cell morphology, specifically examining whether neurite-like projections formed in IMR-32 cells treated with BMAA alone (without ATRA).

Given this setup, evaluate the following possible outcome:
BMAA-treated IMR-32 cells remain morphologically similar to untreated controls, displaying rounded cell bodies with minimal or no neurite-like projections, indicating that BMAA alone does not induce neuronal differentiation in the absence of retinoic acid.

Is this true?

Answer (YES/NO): YES